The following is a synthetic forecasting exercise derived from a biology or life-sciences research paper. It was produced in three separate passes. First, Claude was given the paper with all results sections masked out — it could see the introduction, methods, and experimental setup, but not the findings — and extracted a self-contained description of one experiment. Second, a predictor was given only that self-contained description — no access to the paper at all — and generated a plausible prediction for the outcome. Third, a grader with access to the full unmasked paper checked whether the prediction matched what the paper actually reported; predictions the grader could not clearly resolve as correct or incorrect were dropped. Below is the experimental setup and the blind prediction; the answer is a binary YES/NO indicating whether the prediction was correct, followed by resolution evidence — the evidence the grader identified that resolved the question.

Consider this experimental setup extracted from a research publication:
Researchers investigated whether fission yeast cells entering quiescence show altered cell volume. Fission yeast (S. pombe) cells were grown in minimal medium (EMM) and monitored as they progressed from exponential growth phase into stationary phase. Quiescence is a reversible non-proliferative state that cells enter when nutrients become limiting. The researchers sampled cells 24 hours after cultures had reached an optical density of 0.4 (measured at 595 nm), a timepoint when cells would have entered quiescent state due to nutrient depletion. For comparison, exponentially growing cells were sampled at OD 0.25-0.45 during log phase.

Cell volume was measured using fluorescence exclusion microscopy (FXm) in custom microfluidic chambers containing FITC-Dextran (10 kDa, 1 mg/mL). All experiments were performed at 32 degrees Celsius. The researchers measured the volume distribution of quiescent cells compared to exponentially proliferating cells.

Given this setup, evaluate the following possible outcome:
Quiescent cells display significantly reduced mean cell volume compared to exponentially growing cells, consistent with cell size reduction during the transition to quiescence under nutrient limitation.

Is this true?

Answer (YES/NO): YES